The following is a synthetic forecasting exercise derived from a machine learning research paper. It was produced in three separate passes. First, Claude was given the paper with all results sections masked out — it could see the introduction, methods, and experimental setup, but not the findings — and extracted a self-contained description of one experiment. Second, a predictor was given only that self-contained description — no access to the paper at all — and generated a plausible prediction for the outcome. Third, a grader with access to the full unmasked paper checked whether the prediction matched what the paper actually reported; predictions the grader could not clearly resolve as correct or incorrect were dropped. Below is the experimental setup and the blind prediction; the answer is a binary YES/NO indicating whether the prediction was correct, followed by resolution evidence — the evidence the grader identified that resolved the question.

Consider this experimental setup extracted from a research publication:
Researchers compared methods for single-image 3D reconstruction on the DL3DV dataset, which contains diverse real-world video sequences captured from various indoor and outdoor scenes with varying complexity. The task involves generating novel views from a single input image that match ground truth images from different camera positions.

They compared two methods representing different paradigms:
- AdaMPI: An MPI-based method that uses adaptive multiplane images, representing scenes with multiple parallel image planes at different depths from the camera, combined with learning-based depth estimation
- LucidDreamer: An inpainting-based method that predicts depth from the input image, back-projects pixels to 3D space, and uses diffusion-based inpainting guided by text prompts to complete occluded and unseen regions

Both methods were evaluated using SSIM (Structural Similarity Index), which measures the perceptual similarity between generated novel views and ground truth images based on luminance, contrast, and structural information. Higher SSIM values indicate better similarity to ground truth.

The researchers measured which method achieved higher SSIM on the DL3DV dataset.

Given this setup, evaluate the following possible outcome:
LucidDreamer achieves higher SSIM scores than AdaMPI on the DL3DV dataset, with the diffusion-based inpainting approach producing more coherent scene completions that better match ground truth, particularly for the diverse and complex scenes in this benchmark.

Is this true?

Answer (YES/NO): NO